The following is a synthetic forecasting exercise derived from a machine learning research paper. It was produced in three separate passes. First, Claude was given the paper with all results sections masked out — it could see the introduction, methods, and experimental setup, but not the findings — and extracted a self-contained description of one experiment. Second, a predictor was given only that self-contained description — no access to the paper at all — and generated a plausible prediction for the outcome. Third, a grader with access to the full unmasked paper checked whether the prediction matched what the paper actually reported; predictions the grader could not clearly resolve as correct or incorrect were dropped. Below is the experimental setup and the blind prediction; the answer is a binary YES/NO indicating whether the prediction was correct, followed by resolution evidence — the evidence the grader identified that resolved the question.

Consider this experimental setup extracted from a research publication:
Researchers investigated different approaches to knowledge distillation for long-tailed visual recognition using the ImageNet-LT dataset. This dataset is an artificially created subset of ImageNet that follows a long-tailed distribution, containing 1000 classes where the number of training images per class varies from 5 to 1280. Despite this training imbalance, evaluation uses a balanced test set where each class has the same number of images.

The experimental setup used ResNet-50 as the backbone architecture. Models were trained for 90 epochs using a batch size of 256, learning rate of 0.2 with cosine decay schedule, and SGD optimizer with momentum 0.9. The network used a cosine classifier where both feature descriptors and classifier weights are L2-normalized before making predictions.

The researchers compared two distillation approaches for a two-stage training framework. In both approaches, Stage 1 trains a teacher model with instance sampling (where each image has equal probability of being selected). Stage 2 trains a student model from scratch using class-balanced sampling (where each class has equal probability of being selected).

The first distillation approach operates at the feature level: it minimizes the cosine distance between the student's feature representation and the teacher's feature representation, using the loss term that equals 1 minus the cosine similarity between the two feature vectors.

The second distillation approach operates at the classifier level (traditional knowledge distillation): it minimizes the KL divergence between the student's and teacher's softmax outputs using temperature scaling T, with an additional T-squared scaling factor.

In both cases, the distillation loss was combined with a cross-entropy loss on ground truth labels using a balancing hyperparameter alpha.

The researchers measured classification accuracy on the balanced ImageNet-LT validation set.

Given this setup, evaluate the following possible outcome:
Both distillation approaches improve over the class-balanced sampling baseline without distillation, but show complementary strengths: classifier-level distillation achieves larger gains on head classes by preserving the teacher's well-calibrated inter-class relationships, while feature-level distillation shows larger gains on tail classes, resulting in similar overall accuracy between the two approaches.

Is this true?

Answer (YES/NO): NO